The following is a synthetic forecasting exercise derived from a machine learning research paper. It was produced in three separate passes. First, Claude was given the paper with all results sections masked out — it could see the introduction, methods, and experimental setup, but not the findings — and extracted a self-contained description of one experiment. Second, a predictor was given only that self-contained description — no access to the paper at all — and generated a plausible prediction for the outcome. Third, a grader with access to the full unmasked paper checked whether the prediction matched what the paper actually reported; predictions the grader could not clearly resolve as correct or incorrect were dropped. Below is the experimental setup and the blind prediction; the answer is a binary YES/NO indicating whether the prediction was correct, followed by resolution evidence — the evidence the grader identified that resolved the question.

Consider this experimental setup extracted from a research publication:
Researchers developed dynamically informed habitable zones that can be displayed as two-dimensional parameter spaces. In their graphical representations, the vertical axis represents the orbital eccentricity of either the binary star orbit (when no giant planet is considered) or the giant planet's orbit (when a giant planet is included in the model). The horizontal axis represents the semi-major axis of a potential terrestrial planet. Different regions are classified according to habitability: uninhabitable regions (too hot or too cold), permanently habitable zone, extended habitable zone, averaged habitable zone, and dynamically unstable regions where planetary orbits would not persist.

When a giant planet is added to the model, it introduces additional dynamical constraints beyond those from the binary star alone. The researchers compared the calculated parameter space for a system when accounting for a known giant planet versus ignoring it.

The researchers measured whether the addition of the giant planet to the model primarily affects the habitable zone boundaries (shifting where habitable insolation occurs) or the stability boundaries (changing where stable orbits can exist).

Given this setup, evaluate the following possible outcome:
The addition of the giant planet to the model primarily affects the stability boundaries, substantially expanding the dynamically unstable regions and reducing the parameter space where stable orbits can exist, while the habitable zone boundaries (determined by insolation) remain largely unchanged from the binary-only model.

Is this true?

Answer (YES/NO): NO